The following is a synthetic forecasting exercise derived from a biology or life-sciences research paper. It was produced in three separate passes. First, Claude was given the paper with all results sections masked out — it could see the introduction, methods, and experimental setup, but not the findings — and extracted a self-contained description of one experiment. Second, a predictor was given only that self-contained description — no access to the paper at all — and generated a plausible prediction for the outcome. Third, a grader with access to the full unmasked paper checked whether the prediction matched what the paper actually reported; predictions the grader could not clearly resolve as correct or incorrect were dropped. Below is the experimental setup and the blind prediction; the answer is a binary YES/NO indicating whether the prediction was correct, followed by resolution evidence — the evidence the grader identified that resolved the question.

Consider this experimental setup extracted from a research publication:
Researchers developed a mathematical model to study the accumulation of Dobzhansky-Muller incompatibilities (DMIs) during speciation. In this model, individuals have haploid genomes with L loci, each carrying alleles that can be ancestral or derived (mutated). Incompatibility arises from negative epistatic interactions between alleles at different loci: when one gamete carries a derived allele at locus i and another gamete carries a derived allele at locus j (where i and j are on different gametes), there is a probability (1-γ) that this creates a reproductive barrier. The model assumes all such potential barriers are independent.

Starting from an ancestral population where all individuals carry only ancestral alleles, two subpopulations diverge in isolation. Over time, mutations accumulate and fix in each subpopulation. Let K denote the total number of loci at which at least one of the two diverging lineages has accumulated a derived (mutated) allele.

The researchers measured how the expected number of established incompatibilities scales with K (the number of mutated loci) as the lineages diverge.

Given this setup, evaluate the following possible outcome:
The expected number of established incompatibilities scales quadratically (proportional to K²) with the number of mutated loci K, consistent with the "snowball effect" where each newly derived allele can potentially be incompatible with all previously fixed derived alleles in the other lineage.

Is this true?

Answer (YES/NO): YES